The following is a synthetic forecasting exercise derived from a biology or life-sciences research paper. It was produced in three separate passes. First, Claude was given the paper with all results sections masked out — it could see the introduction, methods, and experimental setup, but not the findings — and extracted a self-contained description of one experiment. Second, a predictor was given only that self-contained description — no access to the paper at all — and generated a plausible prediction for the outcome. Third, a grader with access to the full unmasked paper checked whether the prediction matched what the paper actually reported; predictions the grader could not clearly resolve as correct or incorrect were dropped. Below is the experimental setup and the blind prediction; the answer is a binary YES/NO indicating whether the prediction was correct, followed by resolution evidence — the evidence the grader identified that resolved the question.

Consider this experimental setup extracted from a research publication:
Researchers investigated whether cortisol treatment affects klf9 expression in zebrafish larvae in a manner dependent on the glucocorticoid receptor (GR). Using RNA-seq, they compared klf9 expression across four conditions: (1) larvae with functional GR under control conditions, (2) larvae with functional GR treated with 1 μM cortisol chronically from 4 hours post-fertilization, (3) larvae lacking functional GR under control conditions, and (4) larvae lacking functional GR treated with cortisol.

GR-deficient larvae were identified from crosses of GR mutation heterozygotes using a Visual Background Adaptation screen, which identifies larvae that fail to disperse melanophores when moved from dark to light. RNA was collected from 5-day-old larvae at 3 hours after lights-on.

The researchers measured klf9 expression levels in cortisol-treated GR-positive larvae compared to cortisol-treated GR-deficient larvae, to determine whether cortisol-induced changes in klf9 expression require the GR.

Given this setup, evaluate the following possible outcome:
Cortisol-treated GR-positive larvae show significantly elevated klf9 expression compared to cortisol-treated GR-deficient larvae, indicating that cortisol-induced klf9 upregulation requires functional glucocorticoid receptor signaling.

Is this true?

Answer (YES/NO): YES